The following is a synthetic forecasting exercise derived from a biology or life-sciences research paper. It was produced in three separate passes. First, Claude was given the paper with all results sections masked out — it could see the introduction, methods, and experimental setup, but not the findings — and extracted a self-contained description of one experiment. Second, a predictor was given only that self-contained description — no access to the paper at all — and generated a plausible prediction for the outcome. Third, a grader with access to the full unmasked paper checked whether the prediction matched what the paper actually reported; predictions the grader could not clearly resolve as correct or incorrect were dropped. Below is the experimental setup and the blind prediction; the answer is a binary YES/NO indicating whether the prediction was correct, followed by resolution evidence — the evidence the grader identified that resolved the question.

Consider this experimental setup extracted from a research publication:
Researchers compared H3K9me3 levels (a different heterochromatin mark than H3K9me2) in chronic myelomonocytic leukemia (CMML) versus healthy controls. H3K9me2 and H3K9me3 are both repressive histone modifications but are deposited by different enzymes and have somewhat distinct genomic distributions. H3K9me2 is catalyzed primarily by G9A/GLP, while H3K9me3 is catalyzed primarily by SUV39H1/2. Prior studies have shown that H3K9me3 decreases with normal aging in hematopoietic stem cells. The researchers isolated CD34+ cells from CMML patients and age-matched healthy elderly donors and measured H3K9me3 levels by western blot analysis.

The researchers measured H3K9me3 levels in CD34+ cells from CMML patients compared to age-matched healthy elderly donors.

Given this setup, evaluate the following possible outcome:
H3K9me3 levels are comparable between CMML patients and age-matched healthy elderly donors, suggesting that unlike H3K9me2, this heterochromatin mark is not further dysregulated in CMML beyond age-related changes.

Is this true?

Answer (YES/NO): NO